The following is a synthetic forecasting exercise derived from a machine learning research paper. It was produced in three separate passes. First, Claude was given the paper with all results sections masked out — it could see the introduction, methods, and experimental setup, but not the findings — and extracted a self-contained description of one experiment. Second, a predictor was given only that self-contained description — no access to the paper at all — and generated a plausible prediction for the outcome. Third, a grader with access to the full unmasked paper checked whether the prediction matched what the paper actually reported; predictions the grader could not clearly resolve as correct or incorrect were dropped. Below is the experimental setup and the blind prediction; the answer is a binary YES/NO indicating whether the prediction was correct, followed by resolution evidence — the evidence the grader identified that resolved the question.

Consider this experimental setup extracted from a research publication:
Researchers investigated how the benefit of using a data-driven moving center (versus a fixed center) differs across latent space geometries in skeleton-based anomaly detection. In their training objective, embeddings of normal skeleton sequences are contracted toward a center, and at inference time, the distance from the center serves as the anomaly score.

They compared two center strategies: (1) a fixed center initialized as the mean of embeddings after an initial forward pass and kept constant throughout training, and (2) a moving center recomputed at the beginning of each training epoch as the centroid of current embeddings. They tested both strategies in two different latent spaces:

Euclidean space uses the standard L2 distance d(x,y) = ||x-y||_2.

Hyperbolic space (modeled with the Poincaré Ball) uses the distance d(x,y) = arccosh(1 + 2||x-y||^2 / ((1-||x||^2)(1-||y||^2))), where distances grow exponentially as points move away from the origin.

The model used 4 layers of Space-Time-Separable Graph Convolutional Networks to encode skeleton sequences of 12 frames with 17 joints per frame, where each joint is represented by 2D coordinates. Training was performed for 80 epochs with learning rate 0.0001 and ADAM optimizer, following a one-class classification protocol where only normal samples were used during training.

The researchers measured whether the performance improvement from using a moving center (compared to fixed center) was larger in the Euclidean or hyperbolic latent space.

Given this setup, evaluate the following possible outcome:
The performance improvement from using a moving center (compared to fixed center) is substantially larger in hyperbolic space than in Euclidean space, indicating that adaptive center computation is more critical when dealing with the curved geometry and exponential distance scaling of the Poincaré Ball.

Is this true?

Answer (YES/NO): YES